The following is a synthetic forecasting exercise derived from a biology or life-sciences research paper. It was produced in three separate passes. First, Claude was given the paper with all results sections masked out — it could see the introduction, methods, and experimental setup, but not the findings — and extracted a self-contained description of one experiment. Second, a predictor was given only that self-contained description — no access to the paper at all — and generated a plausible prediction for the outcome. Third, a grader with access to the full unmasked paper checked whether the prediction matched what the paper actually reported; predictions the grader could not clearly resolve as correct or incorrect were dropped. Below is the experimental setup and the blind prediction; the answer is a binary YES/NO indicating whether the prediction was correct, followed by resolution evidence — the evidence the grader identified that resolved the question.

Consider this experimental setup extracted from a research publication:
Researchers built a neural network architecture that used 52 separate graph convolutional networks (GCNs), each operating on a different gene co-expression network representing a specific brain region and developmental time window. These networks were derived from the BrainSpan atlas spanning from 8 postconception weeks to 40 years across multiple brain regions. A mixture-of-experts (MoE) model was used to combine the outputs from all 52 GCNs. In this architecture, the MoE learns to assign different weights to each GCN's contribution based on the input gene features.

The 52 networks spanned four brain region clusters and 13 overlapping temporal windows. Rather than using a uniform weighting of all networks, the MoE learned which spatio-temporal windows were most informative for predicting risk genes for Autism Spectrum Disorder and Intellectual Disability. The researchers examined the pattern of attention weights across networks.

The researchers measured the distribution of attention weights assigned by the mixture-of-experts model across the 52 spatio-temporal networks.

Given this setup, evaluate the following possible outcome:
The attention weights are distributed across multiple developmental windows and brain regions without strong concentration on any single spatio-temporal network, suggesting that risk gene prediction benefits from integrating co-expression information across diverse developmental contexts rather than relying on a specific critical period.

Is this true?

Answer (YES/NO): NO